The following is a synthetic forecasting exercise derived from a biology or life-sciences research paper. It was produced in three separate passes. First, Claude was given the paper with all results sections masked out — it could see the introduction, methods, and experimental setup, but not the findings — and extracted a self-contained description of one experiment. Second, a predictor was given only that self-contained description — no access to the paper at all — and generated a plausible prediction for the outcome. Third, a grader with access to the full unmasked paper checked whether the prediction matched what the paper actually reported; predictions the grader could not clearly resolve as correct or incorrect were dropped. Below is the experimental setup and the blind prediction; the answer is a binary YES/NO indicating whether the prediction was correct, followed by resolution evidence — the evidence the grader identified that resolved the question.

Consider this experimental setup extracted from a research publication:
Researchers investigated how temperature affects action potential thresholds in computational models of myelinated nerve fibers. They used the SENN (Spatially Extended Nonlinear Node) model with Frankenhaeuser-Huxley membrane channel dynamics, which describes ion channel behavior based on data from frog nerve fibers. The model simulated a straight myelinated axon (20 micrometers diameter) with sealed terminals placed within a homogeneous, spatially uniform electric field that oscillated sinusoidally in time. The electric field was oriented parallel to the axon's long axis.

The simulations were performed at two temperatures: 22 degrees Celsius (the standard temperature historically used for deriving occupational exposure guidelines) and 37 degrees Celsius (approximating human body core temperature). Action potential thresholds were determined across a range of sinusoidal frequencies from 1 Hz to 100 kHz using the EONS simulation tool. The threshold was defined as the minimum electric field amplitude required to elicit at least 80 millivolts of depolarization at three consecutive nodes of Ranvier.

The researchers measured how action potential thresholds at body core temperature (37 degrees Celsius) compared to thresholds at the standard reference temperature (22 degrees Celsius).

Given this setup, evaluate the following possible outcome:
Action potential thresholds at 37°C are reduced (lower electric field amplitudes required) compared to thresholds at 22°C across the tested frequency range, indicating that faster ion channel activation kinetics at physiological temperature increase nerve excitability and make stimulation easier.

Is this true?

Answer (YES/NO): NO